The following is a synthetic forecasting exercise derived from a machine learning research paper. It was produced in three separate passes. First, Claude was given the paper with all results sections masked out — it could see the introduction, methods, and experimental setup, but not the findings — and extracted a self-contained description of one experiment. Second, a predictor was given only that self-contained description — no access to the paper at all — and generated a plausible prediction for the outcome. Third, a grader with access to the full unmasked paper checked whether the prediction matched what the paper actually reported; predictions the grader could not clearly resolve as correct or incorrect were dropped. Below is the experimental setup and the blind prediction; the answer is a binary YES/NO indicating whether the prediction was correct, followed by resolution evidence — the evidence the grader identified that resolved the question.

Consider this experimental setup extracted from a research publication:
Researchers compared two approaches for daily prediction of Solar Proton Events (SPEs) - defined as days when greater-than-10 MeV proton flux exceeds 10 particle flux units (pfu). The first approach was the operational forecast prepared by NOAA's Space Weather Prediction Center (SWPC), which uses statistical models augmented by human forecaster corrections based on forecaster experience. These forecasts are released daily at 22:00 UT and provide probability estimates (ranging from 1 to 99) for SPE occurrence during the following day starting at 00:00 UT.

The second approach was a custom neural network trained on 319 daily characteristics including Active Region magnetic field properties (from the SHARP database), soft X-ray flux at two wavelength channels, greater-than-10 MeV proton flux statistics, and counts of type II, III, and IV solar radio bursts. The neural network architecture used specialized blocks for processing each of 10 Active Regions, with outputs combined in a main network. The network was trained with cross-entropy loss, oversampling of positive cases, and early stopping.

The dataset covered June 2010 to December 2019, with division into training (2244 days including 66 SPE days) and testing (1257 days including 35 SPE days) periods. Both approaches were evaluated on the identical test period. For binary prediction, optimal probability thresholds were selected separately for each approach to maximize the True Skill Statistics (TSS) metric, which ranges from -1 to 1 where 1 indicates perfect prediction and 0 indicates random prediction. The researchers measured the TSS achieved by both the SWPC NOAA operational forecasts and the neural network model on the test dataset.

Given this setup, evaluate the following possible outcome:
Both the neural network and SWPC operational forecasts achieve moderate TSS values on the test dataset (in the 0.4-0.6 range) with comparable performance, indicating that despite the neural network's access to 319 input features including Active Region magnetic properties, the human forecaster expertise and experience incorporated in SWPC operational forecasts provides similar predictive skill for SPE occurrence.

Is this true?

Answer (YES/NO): NO